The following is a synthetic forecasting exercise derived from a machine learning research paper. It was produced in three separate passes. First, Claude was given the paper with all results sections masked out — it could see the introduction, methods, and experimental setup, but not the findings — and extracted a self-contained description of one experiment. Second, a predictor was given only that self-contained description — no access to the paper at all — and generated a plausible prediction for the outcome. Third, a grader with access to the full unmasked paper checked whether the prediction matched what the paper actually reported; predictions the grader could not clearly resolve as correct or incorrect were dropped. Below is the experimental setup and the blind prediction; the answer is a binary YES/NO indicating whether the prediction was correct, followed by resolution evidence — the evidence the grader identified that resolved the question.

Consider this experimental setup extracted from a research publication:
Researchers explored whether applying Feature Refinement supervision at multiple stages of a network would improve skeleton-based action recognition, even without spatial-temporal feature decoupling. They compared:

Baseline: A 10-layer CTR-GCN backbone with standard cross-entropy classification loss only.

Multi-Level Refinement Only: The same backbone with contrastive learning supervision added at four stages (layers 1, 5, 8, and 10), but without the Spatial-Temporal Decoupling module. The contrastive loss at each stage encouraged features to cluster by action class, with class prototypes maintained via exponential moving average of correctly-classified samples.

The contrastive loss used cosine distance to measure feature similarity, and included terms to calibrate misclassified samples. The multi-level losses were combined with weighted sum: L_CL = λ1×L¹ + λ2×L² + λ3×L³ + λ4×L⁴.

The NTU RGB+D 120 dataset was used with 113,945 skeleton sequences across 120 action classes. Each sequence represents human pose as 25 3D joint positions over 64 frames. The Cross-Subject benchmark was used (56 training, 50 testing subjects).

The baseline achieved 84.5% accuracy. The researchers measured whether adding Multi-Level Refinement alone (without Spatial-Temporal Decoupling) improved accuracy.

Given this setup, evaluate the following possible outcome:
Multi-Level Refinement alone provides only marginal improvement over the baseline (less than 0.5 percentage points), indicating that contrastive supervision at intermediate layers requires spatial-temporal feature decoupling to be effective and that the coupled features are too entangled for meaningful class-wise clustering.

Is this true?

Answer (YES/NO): YES